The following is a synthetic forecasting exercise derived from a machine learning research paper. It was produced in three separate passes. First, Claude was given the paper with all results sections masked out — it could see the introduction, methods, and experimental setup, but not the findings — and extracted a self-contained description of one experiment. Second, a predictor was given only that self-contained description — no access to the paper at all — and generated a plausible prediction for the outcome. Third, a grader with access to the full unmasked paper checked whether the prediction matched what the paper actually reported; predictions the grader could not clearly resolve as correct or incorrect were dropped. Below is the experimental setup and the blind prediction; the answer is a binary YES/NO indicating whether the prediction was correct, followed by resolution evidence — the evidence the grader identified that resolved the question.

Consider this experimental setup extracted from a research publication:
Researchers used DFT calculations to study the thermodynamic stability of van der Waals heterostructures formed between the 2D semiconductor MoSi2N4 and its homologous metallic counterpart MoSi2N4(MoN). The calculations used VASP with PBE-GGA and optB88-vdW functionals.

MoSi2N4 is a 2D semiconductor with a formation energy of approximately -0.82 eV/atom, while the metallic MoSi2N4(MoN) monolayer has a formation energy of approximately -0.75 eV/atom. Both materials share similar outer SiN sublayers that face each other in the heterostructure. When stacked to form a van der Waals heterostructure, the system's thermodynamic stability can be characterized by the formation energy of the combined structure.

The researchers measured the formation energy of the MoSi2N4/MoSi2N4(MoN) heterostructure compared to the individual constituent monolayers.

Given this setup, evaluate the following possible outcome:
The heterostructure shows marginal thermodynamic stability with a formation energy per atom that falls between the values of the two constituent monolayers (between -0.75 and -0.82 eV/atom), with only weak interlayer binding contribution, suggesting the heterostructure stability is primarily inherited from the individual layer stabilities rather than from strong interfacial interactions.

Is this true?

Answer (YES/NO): NO